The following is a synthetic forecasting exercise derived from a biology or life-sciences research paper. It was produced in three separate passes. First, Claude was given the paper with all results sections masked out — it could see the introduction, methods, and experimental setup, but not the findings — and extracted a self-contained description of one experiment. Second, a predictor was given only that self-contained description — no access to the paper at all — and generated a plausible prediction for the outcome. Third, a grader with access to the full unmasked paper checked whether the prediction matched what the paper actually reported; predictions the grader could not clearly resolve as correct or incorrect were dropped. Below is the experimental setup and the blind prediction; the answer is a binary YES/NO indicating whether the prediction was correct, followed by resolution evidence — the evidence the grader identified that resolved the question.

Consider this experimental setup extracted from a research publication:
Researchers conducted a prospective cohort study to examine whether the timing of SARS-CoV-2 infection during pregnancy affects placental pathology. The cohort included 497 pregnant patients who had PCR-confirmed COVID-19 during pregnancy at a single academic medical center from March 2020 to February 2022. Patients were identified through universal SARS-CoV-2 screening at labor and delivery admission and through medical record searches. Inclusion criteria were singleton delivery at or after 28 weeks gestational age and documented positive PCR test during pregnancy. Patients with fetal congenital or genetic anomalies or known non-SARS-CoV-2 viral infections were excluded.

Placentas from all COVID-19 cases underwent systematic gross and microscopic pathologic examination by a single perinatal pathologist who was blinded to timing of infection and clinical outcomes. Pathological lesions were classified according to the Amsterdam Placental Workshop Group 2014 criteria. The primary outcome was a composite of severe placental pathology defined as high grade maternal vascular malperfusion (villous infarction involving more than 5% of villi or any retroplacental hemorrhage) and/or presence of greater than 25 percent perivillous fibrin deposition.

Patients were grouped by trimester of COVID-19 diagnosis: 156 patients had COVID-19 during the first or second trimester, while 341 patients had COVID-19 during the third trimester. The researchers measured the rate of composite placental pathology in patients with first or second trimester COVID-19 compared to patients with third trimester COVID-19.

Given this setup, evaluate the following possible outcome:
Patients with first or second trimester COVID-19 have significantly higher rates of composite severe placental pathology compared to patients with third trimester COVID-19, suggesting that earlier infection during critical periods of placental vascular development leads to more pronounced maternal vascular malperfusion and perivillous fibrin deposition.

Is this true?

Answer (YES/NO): NO